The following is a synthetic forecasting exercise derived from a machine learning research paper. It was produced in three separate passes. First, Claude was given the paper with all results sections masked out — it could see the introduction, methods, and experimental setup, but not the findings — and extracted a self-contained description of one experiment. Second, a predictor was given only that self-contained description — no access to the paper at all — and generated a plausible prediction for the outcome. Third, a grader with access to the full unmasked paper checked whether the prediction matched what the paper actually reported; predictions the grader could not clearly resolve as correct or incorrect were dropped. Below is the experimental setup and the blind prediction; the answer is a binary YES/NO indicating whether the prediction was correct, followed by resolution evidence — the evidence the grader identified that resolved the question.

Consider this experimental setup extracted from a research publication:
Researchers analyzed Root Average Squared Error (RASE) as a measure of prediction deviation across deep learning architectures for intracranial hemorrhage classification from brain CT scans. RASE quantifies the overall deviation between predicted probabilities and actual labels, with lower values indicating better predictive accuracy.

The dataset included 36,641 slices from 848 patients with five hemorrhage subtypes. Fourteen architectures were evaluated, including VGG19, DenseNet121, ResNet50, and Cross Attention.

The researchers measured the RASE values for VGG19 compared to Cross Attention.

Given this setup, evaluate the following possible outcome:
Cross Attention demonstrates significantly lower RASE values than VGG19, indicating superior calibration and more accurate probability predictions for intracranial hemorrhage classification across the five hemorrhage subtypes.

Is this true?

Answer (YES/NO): NO